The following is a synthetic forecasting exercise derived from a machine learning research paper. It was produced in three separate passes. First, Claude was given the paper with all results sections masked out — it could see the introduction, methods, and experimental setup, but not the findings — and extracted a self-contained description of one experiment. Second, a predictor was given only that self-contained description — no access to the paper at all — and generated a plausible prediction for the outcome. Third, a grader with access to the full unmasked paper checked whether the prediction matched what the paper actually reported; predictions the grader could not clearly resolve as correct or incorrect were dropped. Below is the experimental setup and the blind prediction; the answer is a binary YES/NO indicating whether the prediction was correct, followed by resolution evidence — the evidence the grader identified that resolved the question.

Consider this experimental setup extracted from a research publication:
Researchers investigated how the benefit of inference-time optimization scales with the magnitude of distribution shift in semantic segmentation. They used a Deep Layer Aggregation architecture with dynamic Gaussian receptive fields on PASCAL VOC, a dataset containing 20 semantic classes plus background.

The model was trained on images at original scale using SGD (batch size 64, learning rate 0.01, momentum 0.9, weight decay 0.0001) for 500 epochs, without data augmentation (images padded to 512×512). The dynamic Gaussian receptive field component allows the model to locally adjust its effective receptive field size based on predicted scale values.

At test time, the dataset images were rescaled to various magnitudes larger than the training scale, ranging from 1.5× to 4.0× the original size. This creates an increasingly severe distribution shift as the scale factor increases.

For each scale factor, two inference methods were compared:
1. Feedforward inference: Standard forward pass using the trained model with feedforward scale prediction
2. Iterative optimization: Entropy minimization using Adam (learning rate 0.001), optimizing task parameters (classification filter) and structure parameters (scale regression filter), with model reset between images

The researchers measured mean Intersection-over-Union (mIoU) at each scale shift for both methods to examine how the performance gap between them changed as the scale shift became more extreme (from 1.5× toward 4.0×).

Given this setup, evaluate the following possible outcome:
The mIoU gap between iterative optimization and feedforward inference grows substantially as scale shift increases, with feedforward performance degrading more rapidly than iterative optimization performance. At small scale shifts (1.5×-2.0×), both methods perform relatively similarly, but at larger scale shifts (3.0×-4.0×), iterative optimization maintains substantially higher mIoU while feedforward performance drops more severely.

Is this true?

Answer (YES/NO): YES